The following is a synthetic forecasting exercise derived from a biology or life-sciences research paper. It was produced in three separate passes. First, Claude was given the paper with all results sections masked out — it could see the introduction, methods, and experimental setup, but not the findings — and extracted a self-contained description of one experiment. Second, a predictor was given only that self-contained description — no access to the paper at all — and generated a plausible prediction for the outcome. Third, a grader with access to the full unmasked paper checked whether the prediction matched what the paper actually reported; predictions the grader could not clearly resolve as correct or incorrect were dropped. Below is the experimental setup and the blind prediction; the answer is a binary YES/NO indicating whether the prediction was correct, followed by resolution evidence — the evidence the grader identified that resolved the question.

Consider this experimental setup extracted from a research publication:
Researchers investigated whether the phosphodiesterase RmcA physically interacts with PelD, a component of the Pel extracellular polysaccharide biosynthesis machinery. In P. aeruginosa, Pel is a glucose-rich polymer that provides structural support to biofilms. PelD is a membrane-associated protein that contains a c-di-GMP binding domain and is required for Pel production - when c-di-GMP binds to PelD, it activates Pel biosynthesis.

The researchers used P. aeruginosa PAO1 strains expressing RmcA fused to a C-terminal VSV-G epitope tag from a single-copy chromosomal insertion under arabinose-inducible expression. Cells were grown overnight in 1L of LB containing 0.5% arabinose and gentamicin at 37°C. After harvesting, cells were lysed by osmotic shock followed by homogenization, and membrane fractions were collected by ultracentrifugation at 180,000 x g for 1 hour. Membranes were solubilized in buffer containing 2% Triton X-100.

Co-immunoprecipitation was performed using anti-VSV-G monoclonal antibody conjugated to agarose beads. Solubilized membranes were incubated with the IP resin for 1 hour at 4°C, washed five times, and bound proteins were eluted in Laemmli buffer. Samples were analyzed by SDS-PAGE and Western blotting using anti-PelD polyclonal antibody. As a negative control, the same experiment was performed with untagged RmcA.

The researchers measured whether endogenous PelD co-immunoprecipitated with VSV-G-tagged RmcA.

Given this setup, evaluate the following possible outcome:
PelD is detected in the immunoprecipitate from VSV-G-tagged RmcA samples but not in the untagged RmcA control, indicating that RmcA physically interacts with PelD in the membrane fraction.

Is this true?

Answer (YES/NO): YES